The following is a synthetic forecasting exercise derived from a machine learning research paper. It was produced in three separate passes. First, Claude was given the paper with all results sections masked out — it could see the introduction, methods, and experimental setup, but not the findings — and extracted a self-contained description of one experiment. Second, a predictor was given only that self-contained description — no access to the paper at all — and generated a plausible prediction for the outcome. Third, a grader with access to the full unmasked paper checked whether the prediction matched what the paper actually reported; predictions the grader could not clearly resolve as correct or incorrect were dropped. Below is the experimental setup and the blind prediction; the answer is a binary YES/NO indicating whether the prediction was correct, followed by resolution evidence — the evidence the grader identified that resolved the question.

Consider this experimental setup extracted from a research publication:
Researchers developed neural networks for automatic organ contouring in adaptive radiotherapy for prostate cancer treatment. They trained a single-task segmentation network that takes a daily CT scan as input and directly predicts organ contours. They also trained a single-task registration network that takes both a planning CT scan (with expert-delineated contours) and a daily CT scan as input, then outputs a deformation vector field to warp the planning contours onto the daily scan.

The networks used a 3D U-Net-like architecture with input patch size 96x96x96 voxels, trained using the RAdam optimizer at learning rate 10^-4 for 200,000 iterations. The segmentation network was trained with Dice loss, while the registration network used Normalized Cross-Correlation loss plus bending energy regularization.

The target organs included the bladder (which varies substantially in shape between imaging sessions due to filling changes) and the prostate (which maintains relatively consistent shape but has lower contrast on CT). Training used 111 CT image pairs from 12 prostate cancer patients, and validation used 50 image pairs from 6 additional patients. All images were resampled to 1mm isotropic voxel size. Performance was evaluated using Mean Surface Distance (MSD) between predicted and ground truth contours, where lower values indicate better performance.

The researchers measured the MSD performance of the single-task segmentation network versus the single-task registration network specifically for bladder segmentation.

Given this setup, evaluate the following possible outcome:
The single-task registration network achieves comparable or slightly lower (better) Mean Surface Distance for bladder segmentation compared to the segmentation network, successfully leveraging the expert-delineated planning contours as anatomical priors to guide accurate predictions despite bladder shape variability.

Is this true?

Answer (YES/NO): NO